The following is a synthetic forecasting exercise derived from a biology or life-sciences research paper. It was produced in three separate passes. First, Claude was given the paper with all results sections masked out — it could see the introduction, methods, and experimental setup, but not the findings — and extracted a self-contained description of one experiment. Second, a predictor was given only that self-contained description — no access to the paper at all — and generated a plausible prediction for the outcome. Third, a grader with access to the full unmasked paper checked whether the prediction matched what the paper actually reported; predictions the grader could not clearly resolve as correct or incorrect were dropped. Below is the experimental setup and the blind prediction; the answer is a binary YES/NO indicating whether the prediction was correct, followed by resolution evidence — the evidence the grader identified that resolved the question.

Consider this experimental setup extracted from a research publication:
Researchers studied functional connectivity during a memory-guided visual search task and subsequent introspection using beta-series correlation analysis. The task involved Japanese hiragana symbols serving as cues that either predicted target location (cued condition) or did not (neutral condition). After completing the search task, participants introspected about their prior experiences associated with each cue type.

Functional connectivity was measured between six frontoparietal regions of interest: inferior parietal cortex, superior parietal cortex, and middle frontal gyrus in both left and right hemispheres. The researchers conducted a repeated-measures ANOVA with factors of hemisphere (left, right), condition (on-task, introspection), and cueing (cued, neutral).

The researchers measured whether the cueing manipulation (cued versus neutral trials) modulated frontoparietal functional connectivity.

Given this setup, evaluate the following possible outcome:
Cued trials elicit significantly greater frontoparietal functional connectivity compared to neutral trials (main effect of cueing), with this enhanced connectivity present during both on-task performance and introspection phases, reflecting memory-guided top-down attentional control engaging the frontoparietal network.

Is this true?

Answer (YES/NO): NO